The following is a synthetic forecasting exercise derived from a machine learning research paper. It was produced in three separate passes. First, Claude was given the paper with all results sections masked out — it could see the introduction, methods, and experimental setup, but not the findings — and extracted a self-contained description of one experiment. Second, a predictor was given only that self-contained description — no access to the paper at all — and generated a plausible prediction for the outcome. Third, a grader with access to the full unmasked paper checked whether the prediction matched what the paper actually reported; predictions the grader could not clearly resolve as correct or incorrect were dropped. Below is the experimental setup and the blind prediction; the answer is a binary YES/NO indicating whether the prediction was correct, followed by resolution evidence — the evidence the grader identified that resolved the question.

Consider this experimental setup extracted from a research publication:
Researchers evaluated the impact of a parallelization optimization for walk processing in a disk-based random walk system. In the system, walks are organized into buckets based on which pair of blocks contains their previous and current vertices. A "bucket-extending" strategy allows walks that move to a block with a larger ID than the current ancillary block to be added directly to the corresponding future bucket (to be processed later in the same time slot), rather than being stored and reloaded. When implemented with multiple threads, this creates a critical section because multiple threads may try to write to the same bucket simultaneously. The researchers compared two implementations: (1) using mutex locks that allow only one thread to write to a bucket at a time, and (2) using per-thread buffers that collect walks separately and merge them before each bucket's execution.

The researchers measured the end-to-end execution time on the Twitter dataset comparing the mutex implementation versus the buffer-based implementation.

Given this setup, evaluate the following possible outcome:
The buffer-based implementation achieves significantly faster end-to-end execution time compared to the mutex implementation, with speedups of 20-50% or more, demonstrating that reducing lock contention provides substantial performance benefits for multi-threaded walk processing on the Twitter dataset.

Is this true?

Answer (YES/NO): YES